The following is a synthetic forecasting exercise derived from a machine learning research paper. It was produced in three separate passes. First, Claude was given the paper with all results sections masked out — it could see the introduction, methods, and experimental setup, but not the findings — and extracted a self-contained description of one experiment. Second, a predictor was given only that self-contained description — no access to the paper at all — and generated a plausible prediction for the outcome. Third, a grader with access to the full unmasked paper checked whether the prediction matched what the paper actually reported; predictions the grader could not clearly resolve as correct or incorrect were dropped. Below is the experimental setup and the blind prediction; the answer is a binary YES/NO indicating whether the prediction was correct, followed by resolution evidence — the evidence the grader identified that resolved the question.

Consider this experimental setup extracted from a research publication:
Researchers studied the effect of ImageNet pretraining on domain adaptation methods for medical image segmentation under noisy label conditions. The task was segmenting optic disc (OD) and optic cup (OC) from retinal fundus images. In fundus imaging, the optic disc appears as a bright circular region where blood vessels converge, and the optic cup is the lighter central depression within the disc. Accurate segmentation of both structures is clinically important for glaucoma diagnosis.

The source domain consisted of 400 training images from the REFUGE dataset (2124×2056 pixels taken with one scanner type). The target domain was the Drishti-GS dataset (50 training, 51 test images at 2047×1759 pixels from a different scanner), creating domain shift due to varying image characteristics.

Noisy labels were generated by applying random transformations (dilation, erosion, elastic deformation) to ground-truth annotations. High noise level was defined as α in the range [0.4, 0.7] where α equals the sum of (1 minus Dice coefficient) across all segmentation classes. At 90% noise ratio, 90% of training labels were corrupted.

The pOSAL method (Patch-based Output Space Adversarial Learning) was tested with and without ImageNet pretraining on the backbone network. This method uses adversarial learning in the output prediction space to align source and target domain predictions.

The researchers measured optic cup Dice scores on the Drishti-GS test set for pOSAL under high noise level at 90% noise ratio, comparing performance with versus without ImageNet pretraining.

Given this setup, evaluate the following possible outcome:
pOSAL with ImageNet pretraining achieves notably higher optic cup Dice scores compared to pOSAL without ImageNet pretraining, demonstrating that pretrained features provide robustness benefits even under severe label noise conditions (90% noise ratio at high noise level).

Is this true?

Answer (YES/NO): YES